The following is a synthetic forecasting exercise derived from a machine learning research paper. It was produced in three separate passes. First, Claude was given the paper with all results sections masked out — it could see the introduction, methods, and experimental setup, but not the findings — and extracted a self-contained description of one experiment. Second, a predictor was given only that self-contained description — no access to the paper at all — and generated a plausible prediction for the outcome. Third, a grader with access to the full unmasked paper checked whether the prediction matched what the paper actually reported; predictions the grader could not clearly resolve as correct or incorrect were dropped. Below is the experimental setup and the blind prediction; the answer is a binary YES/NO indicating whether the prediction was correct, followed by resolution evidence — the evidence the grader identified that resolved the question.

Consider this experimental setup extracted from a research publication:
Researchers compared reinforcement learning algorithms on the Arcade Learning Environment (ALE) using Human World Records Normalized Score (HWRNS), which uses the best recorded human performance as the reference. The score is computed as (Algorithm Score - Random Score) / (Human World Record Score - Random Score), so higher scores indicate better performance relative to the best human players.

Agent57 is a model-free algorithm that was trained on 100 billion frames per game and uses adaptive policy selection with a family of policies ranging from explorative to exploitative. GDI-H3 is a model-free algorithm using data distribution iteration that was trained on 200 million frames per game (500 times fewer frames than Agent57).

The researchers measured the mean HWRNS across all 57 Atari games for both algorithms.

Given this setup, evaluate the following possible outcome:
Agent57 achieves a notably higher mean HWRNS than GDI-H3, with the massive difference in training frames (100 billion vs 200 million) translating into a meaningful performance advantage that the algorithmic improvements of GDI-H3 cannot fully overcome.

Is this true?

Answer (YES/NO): NO